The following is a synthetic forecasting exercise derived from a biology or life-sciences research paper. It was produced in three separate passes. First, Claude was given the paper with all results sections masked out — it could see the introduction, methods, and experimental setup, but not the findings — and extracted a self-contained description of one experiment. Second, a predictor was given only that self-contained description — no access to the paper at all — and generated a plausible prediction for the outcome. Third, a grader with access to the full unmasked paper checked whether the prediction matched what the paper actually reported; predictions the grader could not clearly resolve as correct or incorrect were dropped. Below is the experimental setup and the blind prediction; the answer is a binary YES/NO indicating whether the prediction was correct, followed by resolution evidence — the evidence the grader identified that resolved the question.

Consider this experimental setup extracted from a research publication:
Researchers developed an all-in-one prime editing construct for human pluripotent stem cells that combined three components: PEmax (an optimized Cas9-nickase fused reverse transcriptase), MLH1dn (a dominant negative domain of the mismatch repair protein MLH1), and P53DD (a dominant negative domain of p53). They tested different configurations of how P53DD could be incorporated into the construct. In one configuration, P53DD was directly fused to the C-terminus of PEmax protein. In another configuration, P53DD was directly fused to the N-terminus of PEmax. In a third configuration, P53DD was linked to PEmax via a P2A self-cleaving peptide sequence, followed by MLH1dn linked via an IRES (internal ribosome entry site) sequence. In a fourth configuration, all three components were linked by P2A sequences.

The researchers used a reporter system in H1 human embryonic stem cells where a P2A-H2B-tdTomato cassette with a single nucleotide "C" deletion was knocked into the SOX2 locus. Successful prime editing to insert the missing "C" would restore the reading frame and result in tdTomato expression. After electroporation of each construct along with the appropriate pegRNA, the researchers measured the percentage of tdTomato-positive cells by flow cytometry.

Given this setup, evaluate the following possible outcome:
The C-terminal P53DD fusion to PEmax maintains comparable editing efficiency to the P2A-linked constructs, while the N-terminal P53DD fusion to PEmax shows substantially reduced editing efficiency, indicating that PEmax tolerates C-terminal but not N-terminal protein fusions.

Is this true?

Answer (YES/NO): NO